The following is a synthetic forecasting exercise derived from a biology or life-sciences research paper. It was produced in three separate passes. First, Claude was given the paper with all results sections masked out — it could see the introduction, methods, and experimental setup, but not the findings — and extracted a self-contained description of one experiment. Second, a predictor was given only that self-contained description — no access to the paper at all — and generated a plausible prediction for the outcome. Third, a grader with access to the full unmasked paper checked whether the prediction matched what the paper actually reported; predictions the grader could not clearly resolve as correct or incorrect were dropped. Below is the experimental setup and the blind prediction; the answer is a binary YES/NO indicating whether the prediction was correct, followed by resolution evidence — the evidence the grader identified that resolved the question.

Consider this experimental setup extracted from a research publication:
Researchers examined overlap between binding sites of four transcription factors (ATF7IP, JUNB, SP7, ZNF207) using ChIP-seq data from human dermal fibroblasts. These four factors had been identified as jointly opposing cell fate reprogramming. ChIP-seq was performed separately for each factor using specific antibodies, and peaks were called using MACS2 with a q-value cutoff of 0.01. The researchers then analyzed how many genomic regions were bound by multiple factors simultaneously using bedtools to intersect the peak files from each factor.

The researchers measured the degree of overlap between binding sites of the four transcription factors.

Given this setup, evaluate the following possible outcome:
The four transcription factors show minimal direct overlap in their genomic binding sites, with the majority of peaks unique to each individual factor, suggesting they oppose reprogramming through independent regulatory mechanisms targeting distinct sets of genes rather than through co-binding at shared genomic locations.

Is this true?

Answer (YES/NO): NO